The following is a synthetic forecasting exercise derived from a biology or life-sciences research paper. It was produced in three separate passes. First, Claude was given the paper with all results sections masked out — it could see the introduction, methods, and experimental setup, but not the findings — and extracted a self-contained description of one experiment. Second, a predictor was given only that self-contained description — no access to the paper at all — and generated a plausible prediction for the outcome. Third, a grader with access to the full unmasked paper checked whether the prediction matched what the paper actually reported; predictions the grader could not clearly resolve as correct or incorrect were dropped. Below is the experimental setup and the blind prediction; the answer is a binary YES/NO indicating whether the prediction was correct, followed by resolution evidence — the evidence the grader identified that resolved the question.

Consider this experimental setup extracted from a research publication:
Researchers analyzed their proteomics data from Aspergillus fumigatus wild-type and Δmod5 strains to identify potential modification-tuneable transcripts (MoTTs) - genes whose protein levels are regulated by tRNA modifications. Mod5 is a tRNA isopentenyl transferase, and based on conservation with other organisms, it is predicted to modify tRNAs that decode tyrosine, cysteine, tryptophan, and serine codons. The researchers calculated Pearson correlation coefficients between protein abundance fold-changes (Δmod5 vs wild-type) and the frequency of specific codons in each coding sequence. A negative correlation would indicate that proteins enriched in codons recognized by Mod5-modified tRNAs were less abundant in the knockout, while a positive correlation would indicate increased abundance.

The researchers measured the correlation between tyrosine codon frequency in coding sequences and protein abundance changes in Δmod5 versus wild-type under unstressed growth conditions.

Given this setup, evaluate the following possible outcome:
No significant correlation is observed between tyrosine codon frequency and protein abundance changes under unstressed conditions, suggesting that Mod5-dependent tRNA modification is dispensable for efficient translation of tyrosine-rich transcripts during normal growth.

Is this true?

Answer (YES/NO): NO